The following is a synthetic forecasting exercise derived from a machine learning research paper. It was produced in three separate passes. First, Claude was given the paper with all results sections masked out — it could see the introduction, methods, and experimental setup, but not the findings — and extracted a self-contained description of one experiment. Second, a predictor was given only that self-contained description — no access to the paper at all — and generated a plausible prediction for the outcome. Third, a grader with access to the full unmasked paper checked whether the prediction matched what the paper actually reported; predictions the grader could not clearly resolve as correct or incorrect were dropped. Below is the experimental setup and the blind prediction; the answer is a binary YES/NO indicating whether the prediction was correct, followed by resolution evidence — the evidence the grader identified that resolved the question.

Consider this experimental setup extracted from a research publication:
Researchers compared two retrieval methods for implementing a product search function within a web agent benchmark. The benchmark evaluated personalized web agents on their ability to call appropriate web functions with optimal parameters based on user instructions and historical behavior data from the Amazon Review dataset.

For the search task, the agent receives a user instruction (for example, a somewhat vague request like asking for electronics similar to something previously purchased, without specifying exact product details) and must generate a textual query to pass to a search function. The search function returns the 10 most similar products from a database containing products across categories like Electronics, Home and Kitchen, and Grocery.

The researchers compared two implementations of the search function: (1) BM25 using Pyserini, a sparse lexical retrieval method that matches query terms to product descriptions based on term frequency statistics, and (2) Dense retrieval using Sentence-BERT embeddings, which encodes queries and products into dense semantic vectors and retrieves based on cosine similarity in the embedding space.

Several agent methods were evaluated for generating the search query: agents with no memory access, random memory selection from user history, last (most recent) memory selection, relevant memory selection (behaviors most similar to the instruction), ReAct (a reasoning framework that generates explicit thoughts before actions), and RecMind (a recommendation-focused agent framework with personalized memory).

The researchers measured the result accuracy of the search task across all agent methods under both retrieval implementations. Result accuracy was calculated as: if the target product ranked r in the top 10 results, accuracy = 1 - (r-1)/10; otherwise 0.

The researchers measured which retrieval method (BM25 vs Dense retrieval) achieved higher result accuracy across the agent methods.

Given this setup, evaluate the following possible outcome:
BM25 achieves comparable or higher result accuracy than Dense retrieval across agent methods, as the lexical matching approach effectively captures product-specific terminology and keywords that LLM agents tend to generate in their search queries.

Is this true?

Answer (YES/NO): YES